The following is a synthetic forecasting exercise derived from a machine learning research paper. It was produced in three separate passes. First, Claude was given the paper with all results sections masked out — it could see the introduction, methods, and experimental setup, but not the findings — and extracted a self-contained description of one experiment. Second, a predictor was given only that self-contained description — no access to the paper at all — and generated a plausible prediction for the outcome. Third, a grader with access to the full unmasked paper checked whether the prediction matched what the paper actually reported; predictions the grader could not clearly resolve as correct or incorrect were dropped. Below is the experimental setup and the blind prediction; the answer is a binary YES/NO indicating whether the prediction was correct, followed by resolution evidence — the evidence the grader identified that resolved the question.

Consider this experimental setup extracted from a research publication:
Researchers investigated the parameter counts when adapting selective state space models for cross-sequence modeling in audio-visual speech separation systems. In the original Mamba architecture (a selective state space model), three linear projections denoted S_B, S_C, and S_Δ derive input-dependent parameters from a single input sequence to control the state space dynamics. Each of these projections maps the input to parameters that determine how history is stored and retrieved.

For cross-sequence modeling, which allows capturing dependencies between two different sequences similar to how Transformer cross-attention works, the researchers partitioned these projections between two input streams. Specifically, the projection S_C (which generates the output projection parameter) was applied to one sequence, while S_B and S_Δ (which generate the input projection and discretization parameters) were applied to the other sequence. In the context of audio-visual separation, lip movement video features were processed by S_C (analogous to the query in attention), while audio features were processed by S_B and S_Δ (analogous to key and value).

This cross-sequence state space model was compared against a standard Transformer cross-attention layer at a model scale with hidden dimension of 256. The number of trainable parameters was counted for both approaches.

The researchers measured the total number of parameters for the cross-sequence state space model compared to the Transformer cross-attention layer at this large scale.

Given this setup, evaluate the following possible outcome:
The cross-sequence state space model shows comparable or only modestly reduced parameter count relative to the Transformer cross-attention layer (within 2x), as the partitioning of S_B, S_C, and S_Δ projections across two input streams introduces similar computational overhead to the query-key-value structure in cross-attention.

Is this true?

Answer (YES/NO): NO